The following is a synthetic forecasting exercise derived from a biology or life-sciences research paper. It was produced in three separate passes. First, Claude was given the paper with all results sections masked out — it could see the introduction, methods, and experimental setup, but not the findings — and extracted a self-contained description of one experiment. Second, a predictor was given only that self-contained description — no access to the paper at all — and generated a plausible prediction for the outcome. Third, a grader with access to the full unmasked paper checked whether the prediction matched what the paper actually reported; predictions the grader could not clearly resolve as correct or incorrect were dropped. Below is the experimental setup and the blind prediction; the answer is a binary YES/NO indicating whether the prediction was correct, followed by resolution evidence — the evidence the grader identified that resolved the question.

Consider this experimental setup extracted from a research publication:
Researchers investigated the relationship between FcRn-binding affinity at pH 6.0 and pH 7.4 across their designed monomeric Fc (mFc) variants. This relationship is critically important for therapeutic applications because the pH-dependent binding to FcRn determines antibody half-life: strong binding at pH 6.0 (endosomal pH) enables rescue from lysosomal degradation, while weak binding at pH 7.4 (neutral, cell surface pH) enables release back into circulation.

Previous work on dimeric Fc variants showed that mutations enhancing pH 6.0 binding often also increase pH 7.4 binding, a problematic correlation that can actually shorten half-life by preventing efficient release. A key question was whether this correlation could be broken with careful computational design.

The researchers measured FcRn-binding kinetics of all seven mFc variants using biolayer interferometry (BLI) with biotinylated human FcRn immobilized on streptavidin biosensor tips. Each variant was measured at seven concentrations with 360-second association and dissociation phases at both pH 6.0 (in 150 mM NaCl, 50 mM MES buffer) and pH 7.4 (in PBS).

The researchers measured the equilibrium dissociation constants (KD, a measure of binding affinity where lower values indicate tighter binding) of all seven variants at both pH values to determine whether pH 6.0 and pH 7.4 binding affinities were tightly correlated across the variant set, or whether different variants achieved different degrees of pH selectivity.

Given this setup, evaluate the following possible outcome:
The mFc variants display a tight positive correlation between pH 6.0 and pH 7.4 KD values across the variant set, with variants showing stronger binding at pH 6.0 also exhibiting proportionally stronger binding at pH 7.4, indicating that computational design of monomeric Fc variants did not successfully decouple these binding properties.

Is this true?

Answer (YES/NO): NO